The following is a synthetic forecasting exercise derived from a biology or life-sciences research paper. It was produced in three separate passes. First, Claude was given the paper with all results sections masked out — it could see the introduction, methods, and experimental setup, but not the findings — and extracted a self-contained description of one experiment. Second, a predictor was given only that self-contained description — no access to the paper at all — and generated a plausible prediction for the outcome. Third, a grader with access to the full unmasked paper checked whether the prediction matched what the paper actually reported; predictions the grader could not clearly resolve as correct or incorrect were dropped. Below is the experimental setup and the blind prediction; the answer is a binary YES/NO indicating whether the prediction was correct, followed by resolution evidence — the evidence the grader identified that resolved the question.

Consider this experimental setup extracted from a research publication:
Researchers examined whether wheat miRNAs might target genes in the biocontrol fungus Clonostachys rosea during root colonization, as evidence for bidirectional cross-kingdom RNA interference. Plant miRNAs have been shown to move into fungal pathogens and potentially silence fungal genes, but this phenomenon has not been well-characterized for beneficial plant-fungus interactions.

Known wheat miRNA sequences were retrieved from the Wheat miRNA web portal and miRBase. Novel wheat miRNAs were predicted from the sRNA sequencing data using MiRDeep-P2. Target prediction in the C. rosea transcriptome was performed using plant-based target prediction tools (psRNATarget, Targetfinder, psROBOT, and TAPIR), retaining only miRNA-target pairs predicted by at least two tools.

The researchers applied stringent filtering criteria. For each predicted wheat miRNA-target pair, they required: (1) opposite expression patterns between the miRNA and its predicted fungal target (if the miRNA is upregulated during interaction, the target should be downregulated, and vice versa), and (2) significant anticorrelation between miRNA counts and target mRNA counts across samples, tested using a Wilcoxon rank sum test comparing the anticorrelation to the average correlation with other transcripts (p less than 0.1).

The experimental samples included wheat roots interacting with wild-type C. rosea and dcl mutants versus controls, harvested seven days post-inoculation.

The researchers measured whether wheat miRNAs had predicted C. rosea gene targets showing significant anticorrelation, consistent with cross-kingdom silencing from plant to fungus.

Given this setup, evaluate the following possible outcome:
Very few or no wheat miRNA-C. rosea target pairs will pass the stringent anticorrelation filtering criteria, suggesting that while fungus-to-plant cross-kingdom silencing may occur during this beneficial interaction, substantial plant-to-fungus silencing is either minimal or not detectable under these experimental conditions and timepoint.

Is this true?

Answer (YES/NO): NO